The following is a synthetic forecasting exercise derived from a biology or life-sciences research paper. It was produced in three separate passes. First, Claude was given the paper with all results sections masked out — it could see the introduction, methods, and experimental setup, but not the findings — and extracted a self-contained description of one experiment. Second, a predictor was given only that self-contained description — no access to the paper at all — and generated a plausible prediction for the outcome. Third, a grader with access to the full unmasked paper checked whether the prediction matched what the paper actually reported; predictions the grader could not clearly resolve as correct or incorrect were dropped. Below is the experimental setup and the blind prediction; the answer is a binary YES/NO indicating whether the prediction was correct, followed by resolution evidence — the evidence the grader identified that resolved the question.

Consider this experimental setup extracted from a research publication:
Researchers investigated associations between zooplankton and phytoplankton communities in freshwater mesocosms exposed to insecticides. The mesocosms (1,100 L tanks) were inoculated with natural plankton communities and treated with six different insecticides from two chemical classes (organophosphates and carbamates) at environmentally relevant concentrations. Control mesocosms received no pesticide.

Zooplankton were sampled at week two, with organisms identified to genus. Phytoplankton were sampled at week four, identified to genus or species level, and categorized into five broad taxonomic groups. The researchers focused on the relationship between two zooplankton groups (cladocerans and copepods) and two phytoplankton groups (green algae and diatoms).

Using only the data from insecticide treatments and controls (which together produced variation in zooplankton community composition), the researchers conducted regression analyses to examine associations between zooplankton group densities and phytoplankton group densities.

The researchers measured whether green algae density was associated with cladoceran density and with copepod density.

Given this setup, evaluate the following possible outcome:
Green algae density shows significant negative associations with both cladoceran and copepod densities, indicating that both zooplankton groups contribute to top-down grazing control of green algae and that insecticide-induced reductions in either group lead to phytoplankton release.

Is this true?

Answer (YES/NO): NO